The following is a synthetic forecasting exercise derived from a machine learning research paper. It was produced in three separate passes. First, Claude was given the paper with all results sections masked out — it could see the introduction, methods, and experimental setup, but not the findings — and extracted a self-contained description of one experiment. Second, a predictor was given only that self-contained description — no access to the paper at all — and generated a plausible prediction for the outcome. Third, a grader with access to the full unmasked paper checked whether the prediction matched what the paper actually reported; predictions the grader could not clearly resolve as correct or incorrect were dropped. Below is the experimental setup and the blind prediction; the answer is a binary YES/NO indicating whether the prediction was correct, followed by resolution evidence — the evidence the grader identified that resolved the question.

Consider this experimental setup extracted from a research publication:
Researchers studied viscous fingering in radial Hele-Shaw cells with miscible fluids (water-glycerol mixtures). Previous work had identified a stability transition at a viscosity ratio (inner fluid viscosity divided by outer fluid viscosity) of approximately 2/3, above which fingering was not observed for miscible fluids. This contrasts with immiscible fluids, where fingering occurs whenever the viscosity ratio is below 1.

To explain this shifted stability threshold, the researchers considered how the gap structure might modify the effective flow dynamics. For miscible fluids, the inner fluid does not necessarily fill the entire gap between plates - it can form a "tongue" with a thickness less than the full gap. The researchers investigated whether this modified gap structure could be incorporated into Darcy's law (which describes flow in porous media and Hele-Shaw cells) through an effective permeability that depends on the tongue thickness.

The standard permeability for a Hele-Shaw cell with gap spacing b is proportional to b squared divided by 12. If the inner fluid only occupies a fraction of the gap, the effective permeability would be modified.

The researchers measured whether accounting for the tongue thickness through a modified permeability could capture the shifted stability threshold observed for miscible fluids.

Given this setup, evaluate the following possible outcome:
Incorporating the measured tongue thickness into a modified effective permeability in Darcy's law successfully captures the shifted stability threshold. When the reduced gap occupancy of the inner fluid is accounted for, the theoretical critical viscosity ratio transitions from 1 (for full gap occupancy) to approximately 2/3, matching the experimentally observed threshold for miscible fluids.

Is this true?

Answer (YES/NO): NO